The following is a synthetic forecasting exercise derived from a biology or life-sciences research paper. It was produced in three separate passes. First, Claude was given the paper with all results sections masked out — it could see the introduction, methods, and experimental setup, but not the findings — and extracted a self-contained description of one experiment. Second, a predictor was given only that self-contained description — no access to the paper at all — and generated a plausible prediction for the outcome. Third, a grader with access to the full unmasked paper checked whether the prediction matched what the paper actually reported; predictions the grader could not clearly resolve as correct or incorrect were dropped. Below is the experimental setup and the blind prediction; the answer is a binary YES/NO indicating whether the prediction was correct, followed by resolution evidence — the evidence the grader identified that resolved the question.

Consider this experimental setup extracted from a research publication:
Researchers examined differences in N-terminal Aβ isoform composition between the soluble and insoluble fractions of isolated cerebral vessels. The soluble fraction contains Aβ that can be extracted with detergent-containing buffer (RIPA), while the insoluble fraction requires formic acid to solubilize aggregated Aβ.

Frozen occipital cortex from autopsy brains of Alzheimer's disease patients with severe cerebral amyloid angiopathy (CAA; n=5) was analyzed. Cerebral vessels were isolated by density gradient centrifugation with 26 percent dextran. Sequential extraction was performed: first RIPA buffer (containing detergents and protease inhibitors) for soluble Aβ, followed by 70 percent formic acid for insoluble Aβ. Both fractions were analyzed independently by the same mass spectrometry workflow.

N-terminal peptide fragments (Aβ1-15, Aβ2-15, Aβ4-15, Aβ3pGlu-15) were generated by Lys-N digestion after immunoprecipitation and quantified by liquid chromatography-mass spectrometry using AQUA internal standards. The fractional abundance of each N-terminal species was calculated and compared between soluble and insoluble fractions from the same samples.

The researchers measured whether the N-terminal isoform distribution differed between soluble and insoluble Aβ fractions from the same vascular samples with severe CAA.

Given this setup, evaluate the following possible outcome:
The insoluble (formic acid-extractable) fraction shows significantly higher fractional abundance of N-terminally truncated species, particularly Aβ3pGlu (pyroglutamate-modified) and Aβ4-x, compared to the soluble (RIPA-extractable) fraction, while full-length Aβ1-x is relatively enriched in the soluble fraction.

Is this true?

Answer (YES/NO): NO